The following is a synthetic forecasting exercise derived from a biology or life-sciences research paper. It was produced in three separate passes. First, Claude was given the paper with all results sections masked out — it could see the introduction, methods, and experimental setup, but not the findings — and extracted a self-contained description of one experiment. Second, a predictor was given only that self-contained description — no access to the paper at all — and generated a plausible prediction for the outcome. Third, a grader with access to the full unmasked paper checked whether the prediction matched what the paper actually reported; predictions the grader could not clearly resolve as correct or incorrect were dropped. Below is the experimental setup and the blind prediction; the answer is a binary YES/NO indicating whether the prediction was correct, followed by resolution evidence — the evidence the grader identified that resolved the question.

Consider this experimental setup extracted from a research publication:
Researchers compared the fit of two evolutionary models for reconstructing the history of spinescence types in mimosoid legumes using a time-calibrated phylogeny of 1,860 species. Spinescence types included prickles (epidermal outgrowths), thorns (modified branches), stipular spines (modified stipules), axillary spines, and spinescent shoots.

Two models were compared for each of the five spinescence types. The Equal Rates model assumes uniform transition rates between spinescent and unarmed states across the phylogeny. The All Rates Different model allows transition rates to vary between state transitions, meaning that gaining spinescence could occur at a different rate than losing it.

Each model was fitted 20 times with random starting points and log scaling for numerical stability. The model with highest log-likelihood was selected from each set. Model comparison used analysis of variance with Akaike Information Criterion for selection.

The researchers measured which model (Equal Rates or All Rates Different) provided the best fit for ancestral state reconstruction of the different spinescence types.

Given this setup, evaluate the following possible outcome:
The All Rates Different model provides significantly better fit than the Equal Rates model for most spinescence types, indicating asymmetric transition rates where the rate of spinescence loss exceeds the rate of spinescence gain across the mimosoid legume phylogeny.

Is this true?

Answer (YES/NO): NO